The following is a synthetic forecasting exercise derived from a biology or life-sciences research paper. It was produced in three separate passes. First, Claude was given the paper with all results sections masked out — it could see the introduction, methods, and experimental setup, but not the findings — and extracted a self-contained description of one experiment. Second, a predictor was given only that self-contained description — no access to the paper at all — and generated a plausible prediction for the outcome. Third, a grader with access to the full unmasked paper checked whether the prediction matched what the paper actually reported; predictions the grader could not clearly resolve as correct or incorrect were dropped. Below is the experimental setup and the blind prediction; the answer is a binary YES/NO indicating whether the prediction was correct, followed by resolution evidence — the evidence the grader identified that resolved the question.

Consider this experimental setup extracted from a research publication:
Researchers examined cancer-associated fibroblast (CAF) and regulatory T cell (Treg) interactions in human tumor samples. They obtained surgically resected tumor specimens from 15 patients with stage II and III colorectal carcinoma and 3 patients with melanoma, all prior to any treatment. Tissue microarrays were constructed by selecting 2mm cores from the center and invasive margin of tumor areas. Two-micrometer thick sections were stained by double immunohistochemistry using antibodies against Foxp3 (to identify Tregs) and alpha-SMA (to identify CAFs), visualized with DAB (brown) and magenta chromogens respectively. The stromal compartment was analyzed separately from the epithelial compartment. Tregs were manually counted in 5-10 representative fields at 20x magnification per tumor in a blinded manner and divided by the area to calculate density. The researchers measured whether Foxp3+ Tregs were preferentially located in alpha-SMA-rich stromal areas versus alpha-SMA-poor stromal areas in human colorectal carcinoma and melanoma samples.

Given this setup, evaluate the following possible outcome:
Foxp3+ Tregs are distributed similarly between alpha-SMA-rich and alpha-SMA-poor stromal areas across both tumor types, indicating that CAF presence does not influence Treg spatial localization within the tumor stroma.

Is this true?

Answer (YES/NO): NO